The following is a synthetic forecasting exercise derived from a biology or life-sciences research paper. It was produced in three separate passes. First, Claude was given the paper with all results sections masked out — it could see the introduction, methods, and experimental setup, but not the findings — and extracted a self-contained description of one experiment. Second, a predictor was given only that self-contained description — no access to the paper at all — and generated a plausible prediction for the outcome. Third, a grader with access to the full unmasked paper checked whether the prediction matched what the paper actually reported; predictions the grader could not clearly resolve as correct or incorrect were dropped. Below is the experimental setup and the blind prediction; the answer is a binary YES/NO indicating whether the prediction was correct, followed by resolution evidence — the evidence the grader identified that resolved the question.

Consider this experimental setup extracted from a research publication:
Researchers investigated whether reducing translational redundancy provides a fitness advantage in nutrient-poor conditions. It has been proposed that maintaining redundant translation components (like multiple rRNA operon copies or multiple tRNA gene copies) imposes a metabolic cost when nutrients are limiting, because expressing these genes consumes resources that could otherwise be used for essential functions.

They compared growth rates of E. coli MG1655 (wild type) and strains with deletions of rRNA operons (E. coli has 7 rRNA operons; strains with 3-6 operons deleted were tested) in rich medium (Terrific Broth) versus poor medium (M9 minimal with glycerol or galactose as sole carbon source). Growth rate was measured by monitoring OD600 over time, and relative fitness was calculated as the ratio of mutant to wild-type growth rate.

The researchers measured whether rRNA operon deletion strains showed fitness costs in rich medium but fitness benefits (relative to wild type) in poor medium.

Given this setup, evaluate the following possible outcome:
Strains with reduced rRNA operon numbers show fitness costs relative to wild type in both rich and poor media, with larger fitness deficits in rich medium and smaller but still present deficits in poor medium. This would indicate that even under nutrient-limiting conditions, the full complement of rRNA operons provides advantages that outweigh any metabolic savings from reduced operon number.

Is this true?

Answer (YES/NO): NO